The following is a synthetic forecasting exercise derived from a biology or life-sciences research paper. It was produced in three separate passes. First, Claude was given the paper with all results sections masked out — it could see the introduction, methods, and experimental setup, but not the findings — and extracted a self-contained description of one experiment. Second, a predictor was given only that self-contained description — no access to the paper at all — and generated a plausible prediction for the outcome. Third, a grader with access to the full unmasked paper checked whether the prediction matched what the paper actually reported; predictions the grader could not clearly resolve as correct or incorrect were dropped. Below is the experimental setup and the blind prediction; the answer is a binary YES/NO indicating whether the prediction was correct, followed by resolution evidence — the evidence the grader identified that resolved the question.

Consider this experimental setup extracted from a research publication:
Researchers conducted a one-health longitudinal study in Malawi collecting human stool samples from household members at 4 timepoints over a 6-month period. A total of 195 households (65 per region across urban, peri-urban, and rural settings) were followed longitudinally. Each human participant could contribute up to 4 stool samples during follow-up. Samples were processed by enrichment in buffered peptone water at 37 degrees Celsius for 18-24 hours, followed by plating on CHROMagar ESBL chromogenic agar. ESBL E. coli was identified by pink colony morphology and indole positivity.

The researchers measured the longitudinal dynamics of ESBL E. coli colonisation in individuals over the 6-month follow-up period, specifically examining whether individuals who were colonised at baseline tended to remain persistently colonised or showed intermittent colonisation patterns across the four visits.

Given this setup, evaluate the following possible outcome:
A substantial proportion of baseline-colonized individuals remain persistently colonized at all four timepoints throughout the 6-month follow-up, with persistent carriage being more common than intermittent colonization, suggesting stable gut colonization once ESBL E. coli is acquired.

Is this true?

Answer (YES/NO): NO